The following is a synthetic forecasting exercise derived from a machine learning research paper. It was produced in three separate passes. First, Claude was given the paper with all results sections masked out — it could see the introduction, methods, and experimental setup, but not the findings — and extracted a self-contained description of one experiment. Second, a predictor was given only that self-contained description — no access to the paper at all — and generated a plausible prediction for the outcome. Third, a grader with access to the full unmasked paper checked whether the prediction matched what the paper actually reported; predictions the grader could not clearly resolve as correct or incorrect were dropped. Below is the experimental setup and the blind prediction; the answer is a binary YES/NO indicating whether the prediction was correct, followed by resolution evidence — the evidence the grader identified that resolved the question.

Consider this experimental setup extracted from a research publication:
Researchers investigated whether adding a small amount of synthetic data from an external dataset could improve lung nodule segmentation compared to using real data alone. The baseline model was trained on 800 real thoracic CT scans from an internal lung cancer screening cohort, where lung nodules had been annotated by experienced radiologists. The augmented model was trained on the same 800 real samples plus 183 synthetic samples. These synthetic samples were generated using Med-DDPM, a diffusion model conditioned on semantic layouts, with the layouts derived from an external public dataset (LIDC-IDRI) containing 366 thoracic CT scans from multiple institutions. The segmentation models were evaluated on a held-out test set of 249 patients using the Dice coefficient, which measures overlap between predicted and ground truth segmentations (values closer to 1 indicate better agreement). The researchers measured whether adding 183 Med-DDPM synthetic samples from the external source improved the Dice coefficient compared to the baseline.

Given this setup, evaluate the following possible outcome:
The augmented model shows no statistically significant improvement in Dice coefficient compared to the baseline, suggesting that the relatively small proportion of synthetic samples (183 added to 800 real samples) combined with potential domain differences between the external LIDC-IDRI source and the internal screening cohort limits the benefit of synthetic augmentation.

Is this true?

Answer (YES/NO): NO